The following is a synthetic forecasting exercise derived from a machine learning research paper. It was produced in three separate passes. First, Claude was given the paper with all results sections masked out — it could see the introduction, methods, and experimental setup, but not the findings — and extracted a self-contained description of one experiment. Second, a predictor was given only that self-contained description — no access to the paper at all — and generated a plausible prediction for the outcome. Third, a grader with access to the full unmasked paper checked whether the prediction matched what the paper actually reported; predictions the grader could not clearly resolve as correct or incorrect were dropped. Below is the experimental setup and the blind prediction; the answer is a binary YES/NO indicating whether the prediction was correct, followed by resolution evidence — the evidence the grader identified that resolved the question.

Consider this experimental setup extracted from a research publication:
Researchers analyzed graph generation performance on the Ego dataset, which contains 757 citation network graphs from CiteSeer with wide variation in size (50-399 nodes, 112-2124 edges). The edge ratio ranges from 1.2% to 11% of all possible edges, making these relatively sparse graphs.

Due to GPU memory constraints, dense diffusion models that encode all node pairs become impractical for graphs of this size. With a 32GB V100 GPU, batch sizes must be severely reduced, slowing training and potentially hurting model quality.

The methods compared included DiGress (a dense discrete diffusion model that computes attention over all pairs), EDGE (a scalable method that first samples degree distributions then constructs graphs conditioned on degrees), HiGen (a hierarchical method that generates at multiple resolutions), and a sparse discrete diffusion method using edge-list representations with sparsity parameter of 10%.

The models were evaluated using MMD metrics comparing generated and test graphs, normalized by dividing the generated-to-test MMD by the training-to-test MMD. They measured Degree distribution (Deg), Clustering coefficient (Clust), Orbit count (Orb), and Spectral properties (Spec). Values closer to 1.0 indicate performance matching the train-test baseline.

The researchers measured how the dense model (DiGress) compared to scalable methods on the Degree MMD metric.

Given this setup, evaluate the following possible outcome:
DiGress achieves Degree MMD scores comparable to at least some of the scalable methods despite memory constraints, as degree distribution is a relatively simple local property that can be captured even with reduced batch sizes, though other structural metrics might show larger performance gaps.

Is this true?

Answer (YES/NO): YES